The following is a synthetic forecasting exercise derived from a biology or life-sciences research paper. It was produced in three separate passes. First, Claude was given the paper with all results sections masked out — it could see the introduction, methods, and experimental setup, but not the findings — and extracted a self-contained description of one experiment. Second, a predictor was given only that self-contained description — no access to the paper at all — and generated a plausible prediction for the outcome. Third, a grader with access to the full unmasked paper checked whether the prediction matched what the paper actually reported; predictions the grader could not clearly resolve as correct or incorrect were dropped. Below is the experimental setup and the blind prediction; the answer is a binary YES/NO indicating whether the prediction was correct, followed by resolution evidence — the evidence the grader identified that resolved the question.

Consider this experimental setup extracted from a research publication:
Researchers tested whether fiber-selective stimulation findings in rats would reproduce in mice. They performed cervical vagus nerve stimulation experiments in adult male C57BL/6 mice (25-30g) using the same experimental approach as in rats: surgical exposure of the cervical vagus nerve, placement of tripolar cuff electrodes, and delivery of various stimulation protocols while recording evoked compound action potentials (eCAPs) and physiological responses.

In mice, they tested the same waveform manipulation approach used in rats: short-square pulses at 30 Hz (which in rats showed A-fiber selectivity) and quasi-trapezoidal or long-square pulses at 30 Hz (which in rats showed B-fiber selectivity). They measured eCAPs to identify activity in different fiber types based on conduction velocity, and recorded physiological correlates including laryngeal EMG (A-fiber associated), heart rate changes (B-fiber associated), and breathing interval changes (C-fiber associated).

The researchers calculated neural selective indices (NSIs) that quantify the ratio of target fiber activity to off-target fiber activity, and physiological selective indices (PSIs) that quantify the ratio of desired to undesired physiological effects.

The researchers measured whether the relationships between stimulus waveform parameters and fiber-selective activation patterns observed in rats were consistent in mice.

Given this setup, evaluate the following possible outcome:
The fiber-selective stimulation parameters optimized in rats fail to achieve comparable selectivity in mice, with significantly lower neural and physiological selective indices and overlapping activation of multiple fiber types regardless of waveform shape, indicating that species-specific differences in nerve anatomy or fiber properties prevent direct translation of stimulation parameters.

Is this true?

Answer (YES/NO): NO